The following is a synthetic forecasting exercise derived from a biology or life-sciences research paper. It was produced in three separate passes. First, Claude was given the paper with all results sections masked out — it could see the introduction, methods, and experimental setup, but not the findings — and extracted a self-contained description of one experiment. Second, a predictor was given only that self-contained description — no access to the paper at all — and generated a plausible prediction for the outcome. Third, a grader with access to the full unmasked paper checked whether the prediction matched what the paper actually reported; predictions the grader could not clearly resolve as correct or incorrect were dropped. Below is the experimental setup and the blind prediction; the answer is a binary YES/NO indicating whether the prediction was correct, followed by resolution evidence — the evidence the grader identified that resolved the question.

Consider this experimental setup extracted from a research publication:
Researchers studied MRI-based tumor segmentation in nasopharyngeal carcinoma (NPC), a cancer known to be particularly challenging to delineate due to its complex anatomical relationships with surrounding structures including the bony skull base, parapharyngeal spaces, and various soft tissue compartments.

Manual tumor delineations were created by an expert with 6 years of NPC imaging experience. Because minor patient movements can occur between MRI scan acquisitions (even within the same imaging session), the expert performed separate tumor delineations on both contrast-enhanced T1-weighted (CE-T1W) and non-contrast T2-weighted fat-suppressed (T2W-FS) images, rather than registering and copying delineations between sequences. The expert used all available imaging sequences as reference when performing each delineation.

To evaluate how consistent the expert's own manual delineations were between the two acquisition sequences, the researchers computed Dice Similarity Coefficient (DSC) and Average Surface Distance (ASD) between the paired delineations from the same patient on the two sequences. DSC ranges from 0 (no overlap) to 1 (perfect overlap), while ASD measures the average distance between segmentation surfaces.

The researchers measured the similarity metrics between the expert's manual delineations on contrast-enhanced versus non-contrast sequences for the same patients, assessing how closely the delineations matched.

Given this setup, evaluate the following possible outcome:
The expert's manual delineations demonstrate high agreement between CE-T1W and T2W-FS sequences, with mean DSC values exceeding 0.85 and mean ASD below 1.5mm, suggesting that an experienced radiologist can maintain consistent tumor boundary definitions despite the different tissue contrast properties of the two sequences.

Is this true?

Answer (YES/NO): NO